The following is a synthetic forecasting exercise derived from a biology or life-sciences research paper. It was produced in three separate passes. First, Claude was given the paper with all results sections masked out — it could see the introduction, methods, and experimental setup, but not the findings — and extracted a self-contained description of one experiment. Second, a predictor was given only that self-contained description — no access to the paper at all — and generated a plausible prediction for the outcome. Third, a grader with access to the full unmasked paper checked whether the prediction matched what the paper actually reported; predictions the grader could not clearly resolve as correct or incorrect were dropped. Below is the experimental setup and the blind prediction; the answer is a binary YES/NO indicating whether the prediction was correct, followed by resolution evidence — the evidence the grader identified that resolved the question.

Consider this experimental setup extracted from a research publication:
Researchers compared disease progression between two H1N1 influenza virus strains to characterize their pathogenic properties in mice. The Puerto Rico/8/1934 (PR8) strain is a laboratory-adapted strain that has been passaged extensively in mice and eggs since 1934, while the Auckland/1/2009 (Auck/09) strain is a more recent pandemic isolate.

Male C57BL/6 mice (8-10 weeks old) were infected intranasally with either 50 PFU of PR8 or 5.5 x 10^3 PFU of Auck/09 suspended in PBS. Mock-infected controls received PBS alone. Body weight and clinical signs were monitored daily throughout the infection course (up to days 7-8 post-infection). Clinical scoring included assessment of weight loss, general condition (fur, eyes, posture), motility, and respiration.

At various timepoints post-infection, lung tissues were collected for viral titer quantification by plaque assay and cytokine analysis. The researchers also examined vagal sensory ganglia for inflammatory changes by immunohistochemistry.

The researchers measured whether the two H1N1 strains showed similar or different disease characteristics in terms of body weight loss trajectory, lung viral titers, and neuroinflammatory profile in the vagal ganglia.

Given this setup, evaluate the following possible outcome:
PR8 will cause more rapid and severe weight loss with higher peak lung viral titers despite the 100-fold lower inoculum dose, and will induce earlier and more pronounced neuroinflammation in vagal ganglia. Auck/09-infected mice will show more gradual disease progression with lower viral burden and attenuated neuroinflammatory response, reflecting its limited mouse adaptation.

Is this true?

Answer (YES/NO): NO